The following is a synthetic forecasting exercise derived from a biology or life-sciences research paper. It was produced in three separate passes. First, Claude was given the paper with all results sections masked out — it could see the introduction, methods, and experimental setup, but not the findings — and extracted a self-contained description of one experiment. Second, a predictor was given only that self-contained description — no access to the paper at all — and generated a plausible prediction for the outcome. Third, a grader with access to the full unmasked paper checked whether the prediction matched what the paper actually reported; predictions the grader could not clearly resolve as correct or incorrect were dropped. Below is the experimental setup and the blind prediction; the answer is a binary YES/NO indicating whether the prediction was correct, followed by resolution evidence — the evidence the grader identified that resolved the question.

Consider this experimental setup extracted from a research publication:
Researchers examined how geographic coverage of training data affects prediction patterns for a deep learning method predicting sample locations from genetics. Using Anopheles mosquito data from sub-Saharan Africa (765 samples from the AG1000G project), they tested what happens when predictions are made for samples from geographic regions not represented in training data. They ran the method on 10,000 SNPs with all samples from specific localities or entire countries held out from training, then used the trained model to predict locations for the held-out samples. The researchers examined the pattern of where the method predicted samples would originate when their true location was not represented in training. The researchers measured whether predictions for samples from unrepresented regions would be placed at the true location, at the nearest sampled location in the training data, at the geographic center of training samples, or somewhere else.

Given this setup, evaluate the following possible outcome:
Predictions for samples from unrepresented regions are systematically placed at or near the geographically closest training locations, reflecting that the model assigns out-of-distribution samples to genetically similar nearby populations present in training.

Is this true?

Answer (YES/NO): YES